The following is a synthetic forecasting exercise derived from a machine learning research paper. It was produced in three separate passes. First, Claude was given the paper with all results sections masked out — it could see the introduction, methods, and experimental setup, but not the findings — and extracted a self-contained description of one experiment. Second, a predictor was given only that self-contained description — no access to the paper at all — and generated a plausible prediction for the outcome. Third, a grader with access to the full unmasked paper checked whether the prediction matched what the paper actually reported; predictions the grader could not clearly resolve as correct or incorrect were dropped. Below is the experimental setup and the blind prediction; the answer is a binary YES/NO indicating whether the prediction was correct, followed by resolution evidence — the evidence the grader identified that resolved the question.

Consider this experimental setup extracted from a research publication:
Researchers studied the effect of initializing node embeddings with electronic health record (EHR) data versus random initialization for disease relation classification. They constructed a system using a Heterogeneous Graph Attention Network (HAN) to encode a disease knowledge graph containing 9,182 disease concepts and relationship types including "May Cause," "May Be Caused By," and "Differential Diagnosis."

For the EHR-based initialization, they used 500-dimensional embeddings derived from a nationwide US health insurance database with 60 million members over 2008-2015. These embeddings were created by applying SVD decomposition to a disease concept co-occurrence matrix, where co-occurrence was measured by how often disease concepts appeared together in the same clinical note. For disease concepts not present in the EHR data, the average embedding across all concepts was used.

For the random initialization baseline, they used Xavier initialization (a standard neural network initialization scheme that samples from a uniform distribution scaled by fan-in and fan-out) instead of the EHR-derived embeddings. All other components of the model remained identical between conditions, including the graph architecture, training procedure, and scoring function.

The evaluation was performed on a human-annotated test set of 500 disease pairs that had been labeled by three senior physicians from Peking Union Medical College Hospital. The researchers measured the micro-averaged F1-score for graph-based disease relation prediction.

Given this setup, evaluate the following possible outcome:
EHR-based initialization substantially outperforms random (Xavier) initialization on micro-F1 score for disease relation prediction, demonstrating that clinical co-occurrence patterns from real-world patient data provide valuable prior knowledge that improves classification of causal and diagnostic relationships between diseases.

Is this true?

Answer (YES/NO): YES